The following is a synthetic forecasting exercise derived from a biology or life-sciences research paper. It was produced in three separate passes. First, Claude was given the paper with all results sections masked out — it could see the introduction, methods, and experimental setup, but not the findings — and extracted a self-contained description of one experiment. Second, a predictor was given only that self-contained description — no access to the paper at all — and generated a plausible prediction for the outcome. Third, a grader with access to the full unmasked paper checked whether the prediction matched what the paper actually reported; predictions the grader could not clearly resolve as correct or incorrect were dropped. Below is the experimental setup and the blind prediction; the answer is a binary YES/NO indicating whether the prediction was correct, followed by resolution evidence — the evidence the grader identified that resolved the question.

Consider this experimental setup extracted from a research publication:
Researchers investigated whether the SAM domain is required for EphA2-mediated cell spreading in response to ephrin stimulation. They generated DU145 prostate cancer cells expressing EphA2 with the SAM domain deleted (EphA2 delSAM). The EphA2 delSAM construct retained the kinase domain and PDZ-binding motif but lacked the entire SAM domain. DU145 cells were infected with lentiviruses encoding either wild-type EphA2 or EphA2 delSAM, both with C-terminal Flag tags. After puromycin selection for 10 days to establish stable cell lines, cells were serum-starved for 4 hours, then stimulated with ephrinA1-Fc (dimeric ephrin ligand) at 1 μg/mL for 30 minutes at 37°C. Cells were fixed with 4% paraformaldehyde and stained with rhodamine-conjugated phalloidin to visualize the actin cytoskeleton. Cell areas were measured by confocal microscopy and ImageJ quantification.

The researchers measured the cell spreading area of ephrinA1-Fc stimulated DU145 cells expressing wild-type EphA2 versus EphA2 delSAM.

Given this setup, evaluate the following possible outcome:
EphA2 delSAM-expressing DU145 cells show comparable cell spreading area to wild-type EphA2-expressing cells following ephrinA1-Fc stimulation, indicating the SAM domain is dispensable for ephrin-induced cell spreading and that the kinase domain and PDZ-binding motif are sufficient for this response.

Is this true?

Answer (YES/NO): NO